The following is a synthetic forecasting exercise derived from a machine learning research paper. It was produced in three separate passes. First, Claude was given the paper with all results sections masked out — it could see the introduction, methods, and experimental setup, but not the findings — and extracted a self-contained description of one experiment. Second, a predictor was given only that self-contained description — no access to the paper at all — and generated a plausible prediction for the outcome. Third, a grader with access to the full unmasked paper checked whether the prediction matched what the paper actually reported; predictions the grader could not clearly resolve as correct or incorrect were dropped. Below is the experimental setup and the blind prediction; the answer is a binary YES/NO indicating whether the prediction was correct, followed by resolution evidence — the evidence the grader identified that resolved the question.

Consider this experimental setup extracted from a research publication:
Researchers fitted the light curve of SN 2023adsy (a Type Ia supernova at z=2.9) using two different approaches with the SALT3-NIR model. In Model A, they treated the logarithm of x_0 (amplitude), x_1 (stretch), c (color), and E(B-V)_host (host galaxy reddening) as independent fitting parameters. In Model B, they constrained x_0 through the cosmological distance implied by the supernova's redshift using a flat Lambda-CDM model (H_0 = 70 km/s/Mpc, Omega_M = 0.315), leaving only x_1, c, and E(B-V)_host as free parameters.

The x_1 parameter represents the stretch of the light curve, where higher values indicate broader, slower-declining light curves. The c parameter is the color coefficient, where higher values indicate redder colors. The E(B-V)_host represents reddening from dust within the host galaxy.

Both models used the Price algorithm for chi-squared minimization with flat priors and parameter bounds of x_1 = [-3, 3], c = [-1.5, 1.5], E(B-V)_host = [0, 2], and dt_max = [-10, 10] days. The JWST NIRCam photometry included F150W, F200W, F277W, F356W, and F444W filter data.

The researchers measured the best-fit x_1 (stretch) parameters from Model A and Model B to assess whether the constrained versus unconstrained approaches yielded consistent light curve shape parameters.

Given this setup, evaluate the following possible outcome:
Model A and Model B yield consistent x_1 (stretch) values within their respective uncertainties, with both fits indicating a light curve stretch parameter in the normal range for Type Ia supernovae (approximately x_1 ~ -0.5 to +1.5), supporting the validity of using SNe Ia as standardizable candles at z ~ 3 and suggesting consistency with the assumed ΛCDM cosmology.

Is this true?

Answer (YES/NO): NO